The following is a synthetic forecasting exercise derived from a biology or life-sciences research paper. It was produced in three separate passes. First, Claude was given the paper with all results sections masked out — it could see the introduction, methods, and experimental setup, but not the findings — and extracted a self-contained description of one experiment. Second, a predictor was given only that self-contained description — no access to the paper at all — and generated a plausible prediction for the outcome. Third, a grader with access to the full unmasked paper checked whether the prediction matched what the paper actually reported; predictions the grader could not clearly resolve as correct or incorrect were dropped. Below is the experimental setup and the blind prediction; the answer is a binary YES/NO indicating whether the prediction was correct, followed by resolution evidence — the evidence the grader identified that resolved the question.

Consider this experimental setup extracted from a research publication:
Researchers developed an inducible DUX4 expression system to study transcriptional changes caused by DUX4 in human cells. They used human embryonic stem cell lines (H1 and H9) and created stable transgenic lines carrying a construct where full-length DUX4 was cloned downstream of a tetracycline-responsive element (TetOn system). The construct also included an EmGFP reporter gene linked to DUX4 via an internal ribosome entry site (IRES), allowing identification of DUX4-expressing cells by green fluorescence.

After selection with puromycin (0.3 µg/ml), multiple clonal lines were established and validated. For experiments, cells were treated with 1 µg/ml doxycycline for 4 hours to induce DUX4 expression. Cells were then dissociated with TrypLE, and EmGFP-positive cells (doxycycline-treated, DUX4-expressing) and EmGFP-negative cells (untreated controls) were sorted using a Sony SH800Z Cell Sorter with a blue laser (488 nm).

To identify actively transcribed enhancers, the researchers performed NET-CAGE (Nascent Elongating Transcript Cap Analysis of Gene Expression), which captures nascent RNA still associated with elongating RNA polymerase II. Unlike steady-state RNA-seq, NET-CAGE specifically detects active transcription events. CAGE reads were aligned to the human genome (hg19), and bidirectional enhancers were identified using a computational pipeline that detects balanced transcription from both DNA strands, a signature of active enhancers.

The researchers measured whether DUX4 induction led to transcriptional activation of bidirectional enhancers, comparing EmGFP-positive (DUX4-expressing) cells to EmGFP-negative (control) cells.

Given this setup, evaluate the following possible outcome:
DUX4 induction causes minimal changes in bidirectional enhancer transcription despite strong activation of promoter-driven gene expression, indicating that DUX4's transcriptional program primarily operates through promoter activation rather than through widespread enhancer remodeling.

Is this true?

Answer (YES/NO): NO